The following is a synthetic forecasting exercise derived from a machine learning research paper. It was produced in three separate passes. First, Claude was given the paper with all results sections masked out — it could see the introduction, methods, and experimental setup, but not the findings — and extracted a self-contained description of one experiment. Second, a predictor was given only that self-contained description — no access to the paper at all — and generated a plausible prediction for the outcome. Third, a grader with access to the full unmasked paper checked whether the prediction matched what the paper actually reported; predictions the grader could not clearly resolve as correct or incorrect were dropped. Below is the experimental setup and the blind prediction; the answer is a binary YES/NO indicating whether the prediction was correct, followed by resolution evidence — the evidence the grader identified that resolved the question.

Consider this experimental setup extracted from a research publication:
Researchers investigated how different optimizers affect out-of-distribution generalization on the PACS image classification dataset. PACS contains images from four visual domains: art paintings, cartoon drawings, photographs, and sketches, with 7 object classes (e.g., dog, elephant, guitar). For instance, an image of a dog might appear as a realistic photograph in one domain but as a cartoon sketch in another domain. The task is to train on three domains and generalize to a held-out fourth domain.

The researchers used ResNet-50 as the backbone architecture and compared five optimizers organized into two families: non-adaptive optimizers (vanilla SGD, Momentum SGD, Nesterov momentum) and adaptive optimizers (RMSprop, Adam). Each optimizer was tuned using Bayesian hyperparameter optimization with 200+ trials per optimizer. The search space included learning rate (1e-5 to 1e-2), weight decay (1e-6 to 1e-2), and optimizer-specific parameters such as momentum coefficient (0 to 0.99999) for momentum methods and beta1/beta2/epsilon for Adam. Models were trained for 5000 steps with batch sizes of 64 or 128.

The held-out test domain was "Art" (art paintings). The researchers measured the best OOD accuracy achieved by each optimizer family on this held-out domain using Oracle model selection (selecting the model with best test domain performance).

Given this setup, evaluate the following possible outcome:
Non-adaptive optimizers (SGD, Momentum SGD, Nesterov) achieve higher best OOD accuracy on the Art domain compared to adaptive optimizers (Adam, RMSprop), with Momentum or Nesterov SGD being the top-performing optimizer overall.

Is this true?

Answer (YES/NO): YES